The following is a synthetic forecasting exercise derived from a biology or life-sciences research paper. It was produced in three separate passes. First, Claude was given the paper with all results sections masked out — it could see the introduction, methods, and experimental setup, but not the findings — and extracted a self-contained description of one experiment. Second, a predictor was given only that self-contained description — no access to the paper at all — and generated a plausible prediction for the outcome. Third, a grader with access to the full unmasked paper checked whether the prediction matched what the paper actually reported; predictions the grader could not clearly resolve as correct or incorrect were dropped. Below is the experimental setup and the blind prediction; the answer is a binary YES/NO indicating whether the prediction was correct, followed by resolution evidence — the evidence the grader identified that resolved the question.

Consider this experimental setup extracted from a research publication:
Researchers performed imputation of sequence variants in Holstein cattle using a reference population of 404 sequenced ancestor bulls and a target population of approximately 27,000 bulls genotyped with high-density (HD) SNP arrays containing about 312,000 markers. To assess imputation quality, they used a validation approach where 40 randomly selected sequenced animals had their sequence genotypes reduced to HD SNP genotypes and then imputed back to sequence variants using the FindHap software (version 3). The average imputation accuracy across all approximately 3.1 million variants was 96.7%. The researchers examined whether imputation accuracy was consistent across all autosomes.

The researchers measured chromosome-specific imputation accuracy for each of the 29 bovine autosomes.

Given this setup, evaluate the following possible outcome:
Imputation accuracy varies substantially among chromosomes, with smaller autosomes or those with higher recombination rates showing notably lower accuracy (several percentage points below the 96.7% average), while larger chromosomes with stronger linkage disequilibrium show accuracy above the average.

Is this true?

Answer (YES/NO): NO